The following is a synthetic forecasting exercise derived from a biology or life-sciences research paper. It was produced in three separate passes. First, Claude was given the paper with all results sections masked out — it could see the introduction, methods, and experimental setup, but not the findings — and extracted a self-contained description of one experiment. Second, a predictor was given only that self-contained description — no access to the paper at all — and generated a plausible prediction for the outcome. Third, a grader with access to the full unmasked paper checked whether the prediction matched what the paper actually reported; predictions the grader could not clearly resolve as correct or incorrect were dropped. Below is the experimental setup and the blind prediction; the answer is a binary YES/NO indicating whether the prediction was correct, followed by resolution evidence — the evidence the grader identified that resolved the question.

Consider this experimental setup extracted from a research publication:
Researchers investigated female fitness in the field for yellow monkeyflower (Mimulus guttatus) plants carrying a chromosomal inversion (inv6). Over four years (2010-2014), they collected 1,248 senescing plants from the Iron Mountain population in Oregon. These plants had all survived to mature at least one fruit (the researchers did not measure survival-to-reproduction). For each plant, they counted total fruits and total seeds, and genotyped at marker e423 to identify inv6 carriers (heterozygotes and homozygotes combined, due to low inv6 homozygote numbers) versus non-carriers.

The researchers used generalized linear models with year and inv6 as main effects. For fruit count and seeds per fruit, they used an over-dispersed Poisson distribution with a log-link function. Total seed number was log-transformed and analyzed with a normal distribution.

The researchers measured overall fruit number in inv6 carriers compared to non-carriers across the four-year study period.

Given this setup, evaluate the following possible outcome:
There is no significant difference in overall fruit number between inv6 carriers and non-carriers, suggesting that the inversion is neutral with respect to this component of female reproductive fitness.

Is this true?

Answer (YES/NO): NO